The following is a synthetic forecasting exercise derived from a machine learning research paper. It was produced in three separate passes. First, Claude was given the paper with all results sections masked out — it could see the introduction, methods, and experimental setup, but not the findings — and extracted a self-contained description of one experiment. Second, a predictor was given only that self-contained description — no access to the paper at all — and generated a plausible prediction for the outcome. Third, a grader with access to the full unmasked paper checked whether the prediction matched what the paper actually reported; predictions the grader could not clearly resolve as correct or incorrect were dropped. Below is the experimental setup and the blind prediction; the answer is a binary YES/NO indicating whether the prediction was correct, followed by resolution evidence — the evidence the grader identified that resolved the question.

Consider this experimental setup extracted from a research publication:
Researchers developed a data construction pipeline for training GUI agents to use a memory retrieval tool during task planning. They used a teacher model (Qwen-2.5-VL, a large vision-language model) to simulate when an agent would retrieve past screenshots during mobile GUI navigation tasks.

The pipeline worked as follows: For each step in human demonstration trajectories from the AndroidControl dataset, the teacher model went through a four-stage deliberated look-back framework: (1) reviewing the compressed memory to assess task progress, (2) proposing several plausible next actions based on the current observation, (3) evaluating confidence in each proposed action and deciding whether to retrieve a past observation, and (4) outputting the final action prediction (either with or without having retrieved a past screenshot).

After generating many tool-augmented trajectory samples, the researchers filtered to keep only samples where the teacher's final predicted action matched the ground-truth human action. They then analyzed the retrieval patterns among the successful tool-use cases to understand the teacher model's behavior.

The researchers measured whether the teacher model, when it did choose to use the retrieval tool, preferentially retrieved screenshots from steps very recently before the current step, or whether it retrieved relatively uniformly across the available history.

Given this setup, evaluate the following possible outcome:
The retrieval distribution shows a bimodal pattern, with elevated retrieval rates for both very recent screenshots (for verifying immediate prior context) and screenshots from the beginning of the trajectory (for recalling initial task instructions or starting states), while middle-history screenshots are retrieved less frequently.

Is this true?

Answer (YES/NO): NO